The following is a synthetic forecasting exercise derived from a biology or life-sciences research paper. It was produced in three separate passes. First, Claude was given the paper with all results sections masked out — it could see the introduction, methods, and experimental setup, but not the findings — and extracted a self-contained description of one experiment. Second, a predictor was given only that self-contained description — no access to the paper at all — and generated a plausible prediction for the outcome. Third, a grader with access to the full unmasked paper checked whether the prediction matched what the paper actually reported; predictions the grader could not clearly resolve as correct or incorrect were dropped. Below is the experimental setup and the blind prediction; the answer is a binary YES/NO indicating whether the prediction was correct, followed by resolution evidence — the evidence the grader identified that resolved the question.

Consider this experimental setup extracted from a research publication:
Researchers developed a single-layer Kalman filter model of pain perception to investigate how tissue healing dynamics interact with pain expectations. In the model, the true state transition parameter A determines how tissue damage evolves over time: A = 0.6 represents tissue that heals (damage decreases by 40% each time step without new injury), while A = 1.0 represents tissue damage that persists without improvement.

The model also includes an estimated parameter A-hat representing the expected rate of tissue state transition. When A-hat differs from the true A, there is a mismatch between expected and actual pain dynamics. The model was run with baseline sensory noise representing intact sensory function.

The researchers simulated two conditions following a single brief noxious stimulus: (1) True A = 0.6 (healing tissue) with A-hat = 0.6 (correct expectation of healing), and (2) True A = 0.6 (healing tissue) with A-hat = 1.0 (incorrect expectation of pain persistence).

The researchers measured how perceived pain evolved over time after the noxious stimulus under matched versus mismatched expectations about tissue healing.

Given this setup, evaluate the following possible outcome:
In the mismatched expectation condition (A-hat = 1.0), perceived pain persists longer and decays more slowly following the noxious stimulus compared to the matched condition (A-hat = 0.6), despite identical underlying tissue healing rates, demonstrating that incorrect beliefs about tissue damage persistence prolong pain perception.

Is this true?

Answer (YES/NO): NO